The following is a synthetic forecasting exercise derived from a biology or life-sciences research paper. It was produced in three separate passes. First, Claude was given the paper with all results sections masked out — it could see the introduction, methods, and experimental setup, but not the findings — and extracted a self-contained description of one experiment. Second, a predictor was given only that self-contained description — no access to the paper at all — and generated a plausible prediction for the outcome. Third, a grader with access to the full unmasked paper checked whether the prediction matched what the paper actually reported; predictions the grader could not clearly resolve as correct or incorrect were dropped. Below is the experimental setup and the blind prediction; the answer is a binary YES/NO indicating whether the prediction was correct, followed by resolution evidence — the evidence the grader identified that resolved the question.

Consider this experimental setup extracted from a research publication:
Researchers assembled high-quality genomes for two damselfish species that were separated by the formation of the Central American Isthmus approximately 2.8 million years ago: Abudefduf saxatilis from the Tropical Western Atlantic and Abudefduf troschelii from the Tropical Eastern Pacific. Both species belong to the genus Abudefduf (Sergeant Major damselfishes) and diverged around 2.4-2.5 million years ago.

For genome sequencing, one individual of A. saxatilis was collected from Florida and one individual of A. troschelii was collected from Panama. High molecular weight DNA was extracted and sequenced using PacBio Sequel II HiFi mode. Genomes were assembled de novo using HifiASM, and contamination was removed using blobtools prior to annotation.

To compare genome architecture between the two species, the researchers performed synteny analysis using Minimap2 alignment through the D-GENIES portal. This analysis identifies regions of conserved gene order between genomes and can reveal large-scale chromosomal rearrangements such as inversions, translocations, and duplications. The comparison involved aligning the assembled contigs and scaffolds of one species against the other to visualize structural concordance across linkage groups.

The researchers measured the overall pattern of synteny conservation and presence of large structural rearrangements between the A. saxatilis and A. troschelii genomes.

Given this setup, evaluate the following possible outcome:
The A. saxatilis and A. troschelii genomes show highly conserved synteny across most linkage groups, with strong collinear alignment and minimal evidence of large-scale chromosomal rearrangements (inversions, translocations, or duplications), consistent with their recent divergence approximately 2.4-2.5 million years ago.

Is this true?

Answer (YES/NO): NO